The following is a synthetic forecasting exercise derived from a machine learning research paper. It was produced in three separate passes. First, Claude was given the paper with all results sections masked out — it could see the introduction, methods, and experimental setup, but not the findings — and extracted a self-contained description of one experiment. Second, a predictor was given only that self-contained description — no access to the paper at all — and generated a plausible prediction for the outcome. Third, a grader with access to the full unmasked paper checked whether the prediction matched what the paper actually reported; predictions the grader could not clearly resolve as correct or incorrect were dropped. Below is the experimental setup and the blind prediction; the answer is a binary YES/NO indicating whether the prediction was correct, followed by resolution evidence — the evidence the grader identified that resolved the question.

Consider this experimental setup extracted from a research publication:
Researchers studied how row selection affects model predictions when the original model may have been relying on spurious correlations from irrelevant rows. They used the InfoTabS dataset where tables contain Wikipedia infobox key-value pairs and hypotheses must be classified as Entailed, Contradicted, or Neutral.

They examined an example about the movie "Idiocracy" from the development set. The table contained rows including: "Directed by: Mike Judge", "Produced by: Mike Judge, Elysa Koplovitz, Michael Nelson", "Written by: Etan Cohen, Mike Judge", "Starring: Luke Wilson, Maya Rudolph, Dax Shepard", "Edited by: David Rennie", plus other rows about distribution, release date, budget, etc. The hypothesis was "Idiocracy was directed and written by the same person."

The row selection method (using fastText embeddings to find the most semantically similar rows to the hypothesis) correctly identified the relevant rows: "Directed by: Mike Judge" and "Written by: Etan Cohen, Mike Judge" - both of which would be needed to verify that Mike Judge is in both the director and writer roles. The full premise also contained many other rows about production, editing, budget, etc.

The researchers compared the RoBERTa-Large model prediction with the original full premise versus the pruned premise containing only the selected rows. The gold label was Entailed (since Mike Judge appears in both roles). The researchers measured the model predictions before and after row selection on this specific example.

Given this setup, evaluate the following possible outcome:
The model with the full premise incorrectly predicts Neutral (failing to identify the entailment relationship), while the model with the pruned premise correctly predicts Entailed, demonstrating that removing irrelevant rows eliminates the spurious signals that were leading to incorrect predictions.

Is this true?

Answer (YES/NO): NO